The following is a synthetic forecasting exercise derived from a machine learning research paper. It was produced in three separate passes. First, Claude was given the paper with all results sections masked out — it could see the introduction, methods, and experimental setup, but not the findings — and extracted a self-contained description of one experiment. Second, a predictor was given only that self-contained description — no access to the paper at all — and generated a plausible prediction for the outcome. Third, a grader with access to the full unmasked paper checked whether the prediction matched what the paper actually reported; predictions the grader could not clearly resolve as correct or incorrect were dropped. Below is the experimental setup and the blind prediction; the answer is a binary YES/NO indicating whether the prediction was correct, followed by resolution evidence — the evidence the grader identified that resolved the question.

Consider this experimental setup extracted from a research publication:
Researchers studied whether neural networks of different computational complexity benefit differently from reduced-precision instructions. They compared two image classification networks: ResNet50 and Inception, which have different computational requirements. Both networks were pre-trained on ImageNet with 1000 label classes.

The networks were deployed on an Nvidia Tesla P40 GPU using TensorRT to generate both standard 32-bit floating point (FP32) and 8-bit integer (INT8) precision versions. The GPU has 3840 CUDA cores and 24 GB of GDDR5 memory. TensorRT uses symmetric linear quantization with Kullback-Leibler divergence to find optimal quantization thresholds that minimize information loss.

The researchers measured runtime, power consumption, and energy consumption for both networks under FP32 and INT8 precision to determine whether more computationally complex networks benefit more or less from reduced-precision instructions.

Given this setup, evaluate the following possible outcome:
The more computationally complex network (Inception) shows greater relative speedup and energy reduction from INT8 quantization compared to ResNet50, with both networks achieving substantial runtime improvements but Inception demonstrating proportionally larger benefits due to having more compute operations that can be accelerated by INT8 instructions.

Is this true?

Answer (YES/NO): NO